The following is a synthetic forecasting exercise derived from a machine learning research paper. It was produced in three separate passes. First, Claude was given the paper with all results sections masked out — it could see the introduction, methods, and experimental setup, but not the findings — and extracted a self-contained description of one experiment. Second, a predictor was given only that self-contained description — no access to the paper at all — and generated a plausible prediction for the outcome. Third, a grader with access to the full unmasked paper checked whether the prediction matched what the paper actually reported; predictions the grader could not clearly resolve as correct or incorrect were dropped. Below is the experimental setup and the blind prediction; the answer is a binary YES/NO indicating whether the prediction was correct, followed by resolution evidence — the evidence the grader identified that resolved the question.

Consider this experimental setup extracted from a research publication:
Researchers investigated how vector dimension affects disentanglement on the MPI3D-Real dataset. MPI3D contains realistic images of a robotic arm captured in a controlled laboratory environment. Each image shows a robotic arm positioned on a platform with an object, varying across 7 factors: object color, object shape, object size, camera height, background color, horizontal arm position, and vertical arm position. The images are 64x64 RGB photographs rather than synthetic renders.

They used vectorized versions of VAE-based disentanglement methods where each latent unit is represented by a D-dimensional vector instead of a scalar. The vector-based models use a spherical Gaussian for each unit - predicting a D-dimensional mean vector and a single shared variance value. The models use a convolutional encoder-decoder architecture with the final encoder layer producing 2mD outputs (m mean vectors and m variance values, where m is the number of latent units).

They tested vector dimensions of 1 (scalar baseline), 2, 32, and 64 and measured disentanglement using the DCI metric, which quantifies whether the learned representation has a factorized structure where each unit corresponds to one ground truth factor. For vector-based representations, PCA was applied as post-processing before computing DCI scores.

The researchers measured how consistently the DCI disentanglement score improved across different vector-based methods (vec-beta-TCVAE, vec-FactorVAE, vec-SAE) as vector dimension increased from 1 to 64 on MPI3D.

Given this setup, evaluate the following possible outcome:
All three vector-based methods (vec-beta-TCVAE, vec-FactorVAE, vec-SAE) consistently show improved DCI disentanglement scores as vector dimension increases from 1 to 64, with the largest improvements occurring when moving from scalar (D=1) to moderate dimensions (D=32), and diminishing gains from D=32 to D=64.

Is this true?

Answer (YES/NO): NO